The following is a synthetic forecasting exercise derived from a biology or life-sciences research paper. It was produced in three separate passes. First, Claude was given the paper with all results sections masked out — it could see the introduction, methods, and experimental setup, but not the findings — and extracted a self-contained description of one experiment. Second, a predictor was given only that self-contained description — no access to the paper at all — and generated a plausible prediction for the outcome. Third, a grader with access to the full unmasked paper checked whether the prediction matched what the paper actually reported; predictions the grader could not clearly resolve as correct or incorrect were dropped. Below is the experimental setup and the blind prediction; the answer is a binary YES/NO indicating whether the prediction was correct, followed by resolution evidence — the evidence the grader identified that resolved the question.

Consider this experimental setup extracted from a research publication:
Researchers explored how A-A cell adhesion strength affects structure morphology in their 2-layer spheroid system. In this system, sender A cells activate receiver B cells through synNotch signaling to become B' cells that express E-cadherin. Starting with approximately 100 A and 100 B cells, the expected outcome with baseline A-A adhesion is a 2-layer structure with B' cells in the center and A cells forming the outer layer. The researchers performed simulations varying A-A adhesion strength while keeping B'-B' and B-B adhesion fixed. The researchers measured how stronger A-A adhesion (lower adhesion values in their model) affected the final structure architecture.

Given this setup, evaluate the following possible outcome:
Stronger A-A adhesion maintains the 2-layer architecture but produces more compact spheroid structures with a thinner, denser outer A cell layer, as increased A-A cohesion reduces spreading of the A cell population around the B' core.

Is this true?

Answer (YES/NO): NO